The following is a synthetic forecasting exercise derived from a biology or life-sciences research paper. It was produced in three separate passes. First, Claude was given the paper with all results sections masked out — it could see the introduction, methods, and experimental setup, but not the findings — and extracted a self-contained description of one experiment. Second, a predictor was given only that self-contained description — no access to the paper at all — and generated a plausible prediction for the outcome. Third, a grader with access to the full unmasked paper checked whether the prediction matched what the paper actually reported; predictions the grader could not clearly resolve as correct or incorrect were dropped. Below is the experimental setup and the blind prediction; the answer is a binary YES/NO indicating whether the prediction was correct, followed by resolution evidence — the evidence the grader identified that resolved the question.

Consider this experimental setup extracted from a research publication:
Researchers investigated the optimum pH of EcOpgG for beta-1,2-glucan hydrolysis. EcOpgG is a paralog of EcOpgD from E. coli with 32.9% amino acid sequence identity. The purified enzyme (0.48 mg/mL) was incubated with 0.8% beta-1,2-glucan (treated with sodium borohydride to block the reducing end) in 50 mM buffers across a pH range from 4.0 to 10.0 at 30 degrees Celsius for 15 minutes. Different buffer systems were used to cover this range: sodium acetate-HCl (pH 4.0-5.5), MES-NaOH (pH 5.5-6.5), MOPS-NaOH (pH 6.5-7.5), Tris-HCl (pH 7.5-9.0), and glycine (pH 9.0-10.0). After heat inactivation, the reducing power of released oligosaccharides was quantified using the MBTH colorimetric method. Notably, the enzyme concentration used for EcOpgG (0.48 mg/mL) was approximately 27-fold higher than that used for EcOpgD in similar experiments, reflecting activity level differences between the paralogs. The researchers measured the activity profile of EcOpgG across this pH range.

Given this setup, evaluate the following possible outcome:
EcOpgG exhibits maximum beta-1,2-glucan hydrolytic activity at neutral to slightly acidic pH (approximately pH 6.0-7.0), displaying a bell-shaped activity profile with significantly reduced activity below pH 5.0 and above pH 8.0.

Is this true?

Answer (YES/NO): NO